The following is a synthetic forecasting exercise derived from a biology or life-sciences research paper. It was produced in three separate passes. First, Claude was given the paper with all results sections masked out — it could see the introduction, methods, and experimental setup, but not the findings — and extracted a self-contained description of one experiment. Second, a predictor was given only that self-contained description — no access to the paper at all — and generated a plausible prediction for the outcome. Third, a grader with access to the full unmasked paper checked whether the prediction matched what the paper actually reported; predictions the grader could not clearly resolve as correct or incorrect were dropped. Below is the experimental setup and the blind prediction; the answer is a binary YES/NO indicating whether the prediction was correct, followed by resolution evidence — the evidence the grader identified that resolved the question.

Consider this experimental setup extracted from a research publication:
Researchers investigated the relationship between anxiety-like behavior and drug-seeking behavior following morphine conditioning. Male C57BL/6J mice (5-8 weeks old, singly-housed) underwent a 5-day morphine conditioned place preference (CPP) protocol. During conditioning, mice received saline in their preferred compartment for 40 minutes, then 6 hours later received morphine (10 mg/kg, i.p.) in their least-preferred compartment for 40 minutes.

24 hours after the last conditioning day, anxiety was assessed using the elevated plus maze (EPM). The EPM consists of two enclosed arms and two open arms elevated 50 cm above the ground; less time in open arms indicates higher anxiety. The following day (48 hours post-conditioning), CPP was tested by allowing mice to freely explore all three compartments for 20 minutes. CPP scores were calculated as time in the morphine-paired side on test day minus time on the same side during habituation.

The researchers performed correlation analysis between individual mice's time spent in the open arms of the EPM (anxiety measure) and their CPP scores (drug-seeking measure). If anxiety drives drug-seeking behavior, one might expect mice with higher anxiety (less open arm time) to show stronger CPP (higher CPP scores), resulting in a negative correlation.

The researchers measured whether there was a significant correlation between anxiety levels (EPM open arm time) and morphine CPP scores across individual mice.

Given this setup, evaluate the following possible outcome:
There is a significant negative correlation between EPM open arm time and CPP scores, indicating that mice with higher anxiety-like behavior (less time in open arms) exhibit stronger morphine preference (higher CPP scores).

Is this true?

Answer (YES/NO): NO